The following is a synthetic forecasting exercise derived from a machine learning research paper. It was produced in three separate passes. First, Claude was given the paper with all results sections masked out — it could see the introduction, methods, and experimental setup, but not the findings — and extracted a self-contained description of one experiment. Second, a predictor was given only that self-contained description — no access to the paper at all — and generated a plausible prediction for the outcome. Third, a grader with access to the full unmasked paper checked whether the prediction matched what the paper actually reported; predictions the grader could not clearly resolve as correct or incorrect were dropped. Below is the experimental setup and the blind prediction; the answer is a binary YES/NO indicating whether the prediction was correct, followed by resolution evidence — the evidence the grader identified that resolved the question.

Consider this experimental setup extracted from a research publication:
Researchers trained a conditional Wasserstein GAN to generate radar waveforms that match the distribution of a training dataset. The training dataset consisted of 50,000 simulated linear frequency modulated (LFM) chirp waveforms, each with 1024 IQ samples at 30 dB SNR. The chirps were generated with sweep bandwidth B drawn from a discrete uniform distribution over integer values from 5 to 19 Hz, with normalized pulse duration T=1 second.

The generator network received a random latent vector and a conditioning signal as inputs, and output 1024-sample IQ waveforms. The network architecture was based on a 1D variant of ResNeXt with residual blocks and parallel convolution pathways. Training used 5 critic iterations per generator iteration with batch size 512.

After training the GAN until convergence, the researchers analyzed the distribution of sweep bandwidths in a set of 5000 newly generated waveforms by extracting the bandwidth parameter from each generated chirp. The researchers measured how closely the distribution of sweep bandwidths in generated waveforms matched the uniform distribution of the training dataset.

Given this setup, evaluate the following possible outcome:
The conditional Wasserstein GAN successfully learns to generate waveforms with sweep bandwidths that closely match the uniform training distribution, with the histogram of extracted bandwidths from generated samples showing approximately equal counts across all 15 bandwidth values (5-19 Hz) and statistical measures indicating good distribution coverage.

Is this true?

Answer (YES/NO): YES